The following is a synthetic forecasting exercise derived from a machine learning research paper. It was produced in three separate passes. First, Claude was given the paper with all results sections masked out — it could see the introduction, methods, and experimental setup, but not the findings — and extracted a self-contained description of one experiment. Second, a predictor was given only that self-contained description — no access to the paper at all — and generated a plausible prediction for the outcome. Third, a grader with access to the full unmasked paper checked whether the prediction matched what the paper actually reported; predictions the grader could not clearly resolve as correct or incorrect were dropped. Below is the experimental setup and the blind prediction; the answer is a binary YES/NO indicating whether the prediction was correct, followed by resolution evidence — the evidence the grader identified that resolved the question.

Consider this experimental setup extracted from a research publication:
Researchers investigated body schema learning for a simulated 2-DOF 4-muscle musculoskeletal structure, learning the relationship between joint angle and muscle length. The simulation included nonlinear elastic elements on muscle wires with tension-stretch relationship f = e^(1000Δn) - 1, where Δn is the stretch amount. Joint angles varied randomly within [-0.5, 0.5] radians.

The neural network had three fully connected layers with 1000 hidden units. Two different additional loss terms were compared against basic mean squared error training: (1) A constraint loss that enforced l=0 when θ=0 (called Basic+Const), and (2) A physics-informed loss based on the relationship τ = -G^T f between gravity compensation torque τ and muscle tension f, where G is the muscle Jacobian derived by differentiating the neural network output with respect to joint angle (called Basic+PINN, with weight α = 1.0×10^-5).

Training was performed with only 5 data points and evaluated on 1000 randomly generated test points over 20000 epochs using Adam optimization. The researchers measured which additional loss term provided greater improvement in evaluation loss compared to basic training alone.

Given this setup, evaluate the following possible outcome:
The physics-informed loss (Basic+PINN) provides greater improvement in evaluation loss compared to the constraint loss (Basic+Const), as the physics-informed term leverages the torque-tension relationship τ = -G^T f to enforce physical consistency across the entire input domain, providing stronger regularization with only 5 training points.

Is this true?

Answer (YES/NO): YES